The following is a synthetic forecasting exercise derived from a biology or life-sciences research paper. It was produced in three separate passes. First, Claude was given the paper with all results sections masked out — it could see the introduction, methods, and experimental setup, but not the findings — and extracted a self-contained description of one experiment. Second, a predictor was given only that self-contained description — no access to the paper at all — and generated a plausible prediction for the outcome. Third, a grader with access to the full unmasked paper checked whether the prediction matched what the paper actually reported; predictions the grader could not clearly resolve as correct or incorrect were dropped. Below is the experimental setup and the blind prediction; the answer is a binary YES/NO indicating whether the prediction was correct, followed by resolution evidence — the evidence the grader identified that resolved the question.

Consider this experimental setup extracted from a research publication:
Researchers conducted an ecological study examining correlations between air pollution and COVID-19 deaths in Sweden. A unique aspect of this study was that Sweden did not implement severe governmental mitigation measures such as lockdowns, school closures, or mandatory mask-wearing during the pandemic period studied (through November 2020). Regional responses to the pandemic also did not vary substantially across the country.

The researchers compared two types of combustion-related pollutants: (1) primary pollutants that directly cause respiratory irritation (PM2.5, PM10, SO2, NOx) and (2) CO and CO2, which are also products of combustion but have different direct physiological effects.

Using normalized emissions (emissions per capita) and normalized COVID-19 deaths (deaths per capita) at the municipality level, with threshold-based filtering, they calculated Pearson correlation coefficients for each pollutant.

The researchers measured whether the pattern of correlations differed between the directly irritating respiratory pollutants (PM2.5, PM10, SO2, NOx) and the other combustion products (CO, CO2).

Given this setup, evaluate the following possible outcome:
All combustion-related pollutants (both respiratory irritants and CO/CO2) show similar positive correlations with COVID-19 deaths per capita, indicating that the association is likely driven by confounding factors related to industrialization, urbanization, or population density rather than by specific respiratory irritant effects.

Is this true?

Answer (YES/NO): NO